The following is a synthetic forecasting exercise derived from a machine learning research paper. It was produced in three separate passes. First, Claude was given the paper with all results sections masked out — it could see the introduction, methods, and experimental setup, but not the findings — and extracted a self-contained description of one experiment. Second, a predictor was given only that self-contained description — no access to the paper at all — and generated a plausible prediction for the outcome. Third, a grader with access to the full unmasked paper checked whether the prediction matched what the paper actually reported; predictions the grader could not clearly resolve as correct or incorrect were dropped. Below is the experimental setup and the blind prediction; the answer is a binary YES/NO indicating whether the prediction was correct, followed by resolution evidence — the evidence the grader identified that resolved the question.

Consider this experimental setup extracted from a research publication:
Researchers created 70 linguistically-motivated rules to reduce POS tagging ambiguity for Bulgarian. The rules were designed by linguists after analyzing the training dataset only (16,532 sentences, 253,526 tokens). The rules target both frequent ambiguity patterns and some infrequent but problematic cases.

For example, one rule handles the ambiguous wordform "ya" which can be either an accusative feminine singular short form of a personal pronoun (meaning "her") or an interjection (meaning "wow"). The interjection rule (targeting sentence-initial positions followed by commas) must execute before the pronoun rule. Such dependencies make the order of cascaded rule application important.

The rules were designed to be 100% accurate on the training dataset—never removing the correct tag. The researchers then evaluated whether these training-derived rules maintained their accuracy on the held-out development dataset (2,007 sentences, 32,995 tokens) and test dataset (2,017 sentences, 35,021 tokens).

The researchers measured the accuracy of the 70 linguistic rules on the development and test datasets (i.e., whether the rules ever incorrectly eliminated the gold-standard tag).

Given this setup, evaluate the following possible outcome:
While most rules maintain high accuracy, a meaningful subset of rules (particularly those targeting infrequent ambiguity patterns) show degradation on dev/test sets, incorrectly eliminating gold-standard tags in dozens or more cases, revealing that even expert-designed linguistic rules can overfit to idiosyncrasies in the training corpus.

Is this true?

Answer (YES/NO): NO